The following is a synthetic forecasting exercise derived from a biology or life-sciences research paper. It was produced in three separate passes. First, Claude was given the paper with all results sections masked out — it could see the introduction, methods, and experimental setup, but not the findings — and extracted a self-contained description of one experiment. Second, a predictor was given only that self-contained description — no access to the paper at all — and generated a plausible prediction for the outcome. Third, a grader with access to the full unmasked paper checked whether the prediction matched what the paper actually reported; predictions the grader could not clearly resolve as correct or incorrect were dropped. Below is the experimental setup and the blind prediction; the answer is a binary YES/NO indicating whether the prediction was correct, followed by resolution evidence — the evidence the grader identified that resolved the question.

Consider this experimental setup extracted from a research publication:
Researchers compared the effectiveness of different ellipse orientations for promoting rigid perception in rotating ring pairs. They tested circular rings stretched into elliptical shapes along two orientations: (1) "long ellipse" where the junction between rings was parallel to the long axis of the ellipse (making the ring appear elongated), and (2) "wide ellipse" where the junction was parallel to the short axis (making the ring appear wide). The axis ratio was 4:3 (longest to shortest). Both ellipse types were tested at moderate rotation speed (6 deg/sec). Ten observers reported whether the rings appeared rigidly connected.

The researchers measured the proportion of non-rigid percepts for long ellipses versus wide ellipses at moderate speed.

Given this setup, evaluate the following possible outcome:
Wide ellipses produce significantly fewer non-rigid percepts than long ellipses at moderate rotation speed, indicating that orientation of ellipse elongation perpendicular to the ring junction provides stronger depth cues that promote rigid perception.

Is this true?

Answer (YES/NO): NO